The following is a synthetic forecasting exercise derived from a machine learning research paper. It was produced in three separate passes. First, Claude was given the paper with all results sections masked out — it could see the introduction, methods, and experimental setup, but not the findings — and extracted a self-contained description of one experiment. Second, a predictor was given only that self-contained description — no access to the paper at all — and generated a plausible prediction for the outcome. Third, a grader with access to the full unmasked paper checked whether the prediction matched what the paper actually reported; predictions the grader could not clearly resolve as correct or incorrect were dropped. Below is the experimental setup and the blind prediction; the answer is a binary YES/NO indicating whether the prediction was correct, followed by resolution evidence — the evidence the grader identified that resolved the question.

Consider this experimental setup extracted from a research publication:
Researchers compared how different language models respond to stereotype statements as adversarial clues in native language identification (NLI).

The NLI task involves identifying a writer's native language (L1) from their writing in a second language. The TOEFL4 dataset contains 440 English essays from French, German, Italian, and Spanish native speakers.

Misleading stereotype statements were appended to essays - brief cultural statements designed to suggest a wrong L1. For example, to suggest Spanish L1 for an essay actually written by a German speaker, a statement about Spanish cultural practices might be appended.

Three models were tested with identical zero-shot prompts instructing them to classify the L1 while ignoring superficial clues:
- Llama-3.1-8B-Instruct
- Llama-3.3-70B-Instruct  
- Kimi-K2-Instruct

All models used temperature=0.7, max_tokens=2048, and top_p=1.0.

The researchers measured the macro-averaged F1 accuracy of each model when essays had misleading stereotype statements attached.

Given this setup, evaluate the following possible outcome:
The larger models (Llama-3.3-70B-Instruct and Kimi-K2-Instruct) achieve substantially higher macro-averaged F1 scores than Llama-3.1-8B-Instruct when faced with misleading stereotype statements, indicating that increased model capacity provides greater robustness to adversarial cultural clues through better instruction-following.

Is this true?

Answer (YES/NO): NO